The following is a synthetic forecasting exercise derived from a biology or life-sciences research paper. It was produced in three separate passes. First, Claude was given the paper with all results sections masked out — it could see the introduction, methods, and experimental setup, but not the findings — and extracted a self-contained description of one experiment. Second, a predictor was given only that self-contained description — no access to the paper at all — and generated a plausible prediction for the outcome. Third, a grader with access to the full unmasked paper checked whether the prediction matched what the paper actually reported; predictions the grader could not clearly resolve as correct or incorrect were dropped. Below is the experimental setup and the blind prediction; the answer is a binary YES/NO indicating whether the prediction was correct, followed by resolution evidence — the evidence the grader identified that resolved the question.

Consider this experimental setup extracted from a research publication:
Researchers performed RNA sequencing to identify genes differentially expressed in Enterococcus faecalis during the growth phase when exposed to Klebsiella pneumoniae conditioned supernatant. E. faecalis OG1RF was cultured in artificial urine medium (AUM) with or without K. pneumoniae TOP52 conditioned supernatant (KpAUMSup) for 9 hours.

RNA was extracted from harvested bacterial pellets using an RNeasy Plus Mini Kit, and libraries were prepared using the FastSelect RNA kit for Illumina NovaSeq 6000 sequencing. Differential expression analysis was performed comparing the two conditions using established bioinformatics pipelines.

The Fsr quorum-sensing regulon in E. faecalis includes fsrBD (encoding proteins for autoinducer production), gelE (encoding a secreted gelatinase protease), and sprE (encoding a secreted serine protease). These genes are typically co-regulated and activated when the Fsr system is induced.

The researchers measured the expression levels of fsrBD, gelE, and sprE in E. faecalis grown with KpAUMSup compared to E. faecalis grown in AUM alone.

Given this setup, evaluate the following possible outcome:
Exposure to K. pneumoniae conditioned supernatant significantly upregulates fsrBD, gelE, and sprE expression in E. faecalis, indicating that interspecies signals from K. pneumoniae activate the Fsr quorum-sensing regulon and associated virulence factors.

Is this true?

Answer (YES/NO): YES